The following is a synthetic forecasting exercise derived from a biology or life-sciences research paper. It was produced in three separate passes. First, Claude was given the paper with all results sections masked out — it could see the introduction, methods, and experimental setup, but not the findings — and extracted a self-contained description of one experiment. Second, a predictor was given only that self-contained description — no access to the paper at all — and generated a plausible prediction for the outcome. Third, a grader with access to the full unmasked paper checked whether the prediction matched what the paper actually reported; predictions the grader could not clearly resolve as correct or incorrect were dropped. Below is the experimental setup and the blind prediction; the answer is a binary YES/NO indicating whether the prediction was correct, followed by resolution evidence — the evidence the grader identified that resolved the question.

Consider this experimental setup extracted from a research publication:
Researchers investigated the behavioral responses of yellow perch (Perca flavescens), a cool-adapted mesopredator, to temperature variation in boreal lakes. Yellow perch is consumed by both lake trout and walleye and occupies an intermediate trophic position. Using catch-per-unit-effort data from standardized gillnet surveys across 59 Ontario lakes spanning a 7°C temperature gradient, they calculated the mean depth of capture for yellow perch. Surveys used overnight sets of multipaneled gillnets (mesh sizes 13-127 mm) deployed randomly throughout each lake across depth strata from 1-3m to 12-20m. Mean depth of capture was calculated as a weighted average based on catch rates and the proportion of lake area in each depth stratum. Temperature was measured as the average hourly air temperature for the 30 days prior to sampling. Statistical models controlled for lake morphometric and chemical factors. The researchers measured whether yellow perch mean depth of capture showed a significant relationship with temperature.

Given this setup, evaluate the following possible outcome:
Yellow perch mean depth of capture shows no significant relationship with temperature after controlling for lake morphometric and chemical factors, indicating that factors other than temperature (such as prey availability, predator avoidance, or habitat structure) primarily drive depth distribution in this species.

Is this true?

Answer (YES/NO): YES